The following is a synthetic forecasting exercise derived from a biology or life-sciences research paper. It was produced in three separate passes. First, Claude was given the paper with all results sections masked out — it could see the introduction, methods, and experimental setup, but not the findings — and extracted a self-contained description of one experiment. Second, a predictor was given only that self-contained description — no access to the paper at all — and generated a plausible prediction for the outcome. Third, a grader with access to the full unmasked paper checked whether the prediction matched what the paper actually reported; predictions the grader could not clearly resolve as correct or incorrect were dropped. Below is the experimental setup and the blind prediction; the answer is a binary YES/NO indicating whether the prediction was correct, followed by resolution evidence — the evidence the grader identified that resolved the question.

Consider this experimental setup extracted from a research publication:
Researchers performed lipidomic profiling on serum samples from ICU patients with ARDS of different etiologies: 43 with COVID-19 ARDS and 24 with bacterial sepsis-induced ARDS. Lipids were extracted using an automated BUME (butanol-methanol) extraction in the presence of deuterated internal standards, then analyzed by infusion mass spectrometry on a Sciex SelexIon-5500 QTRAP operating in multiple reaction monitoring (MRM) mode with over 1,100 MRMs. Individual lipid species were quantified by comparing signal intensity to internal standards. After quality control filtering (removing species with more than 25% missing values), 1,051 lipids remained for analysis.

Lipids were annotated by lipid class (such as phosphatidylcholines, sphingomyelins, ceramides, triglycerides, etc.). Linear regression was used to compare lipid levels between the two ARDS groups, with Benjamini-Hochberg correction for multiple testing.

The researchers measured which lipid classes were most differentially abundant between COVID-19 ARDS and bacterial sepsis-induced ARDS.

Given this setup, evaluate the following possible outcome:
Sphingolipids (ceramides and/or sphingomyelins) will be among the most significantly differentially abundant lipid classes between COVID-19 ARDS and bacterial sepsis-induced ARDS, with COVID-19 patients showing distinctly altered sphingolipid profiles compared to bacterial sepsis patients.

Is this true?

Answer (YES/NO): NO